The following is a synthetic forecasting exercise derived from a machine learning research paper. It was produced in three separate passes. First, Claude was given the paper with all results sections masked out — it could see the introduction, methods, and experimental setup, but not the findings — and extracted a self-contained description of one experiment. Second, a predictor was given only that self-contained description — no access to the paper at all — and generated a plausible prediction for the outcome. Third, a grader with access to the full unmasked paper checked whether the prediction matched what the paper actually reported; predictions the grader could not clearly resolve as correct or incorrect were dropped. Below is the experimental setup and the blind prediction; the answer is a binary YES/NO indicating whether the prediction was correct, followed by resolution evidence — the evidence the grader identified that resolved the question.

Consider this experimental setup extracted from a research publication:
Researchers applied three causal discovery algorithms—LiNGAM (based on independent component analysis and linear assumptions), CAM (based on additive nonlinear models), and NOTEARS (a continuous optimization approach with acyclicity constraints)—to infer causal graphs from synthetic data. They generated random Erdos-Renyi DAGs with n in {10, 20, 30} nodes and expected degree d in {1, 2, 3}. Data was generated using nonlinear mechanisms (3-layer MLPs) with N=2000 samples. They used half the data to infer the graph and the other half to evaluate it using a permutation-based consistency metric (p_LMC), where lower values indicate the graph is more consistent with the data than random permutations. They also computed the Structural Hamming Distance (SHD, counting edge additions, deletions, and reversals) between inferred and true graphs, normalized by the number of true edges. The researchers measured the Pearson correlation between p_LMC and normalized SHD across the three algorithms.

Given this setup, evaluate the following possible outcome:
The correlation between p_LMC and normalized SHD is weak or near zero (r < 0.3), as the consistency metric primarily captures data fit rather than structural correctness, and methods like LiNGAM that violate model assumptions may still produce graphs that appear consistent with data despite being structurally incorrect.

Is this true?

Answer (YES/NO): NO